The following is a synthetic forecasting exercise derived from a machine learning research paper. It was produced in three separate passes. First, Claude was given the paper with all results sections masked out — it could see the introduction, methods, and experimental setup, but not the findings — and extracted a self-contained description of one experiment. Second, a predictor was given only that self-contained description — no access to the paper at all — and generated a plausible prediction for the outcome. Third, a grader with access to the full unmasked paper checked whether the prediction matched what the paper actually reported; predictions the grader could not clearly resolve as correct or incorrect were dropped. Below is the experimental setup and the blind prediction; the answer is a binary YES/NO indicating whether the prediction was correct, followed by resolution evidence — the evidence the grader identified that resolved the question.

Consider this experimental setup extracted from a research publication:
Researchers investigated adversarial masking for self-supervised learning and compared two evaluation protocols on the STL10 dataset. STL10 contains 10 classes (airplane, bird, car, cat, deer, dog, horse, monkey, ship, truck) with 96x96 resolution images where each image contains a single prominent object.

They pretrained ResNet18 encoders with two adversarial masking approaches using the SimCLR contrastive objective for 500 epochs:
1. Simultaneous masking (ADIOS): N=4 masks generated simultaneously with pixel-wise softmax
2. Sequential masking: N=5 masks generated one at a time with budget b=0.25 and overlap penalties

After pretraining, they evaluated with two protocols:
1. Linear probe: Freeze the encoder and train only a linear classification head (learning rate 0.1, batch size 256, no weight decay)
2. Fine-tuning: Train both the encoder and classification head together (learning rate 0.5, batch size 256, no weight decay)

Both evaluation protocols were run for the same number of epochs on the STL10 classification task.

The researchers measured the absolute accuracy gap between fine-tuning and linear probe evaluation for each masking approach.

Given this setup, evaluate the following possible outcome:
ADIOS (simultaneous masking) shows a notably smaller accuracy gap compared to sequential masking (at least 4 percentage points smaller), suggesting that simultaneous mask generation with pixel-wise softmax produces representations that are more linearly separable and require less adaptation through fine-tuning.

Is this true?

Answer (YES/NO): NO